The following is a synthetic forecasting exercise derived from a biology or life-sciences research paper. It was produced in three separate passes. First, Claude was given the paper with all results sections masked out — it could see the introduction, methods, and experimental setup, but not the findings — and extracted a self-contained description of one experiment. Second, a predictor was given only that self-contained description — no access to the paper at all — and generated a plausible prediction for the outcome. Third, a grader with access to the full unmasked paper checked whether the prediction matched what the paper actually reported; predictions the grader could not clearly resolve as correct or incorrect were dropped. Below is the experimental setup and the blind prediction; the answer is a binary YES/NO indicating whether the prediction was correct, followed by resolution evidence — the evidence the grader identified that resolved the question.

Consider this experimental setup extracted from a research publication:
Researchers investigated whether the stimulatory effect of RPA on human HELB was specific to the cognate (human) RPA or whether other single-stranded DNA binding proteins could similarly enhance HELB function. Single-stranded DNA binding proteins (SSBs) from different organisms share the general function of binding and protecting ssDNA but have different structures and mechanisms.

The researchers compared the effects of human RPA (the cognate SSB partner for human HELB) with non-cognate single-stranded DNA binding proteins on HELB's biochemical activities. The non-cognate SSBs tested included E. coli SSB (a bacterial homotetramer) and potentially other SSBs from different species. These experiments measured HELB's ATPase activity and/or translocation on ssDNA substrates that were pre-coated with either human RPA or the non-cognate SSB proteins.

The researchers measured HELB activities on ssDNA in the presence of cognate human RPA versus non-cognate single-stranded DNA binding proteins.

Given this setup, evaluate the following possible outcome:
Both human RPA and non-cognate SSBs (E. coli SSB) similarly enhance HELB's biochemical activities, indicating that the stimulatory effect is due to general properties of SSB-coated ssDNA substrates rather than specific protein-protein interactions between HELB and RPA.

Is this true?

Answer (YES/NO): NO